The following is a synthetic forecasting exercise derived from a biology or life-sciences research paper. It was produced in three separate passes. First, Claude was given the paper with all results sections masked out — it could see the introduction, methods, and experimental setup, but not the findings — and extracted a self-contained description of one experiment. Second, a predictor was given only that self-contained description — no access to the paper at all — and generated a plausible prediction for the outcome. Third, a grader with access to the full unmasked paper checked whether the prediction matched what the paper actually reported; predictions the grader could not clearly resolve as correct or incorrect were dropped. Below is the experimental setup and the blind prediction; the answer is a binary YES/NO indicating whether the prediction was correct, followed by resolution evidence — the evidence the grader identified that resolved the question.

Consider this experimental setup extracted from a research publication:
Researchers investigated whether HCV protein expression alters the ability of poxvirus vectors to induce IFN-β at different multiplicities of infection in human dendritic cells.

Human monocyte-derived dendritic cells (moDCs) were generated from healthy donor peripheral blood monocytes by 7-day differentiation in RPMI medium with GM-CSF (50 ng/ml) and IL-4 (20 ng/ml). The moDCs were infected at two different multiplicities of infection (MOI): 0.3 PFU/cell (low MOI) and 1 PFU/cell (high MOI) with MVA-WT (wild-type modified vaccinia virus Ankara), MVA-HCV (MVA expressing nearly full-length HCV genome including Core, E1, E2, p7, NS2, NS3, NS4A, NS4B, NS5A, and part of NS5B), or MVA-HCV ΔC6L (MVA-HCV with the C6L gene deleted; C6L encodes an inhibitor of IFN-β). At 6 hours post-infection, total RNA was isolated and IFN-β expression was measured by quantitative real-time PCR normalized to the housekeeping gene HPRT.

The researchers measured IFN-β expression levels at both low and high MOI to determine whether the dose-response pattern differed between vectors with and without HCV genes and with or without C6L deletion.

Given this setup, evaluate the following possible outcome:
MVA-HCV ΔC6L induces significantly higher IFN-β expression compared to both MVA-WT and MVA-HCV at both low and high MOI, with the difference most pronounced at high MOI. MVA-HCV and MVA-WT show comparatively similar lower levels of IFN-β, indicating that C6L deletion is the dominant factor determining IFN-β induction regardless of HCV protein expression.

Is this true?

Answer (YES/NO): NO